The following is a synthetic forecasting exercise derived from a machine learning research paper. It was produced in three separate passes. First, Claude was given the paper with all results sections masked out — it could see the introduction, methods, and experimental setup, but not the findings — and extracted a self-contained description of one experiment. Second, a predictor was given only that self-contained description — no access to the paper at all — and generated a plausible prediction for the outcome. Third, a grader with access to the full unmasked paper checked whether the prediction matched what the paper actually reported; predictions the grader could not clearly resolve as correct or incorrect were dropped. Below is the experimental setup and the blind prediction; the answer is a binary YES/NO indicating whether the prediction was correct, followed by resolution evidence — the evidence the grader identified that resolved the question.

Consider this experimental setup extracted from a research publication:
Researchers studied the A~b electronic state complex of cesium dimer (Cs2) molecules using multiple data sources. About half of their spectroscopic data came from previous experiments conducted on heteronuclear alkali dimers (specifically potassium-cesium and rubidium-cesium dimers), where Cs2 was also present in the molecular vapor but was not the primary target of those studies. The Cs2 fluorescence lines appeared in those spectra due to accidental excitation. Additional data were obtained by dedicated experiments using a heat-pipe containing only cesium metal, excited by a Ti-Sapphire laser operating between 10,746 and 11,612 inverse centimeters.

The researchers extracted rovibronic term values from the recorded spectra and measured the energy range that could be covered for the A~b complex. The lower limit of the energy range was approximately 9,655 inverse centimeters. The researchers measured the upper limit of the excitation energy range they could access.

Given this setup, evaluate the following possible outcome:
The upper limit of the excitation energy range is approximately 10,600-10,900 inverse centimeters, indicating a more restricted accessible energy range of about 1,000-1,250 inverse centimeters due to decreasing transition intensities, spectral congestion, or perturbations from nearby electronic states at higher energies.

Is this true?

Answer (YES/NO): NO